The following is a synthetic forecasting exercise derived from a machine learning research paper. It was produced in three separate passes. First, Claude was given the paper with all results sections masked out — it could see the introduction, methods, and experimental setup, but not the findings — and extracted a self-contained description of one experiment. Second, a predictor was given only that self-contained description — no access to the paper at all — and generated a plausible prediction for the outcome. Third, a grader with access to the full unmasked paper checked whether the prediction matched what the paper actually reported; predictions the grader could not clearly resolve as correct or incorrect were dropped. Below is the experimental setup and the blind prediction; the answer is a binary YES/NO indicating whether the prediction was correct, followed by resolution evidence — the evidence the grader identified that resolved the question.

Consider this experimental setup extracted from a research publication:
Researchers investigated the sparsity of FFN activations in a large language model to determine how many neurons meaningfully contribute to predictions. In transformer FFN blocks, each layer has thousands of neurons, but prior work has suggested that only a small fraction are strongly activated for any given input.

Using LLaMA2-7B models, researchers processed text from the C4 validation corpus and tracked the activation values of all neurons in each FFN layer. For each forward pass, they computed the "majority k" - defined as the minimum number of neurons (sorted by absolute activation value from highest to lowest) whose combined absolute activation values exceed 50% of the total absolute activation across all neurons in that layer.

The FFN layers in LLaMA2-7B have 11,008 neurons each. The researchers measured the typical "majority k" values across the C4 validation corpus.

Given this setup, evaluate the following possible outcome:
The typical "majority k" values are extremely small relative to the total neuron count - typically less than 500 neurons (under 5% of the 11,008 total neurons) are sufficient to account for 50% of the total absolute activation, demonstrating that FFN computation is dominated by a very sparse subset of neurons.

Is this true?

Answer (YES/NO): NO